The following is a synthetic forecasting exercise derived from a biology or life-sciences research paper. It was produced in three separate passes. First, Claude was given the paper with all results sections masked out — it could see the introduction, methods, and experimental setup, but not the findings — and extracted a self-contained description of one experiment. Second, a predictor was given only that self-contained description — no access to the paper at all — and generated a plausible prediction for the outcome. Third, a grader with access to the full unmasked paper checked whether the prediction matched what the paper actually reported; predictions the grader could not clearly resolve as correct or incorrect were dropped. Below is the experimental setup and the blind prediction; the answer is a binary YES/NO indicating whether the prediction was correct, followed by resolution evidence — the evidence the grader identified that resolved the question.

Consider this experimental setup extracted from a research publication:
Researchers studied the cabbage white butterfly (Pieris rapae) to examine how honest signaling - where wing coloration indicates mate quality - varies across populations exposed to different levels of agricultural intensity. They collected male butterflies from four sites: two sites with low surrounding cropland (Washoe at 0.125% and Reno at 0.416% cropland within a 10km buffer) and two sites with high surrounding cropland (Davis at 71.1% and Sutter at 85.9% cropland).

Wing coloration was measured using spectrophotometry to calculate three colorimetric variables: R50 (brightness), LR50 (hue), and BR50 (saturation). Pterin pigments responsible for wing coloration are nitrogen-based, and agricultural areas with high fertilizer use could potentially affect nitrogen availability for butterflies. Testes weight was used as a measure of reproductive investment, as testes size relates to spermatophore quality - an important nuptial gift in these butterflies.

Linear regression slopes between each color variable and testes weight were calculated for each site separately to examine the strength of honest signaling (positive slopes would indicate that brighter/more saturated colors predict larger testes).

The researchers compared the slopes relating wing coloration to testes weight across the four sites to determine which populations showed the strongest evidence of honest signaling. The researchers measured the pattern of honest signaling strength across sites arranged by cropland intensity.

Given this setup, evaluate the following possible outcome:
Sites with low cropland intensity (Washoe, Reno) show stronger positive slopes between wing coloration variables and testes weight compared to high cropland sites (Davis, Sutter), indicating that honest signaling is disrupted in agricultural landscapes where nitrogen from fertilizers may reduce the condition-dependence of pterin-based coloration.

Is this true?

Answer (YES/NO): NO